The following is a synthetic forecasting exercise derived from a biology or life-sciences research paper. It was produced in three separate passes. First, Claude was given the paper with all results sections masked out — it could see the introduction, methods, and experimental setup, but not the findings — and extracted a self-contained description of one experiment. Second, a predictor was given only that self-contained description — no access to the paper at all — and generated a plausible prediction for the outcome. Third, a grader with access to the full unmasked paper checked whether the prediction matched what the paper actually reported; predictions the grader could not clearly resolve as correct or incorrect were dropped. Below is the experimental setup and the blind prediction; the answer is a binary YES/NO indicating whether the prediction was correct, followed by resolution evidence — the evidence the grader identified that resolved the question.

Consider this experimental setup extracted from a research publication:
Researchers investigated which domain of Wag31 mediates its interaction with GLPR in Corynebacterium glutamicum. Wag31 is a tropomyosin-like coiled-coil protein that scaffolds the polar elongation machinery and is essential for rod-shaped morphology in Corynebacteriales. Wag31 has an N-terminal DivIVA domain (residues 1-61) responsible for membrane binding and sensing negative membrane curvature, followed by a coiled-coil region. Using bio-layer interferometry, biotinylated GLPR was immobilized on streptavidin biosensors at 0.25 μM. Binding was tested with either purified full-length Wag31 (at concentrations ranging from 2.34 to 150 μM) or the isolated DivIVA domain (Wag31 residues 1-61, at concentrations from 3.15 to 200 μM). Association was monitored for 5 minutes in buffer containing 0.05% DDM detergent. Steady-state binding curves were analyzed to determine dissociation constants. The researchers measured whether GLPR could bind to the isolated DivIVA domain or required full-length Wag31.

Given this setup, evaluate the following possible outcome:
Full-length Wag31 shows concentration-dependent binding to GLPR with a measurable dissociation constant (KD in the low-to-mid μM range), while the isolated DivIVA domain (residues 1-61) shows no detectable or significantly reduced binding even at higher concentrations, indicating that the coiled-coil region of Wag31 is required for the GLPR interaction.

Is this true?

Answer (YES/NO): NO